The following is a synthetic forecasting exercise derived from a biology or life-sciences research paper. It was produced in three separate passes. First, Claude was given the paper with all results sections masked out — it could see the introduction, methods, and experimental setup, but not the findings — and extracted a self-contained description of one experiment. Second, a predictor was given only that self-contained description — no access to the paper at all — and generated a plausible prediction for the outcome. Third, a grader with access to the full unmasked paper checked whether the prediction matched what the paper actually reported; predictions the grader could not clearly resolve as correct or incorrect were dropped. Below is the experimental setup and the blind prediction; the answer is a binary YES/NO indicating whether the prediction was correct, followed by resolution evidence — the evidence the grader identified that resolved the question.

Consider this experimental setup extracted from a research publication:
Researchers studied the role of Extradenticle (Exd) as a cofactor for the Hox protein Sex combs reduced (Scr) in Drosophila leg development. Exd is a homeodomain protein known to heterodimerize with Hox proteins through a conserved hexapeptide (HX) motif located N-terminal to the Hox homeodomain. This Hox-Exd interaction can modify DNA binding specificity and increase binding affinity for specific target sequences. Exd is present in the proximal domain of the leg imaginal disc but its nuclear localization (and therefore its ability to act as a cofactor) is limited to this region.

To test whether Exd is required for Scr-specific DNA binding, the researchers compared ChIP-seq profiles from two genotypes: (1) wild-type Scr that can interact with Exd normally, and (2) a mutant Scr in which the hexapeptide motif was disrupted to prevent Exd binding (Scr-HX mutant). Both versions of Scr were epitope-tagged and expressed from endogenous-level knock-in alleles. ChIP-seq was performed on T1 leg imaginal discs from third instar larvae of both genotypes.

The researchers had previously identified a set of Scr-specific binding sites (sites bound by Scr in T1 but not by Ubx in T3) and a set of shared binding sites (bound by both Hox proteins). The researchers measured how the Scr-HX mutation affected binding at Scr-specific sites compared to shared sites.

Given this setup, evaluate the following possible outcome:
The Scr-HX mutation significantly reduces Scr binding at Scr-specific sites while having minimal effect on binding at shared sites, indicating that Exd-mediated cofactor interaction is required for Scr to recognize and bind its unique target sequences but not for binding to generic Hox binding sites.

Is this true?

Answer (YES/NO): NO